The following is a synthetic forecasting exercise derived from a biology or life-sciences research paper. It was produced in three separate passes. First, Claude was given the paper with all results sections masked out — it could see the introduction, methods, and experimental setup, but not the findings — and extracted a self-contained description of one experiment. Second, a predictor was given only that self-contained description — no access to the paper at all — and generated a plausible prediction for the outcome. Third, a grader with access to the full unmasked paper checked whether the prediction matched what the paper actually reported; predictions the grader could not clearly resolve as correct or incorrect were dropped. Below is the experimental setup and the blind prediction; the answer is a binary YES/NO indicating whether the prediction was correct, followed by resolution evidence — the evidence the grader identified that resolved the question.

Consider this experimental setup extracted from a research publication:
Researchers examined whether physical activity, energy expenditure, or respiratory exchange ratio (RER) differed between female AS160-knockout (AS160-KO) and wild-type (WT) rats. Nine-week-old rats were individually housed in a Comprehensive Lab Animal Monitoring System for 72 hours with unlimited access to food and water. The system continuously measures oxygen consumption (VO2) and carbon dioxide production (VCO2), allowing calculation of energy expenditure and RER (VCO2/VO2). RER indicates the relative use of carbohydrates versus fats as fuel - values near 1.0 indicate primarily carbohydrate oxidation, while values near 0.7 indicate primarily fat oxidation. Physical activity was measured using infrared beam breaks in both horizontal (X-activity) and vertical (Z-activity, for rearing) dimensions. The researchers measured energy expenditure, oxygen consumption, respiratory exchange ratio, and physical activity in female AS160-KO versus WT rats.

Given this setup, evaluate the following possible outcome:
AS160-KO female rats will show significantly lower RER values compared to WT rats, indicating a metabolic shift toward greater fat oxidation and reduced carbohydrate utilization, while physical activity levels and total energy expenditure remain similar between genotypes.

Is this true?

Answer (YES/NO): NO